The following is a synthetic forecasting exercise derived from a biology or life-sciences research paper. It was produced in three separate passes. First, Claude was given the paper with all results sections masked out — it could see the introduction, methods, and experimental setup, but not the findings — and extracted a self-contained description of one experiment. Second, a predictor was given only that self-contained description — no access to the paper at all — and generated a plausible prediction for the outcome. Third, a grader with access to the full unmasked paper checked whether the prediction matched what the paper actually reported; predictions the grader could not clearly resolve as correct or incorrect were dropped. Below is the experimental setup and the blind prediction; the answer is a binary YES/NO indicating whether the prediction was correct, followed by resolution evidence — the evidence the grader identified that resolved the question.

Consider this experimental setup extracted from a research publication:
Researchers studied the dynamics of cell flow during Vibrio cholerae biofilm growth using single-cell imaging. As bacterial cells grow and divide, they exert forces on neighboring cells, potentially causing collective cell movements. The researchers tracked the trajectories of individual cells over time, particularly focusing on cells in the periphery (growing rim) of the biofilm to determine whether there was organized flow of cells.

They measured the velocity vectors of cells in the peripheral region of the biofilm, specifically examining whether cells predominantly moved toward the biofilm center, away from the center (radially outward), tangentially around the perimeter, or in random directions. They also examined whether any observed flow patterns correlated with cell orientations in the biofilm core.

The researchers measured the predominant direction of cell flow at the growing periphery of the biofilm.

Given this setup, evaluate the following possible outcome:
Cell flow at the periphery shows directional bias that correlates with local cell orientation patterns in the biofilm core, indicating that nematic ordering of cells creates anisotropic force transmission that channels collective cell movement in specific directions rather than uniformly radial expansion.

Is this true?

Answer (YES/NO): NO